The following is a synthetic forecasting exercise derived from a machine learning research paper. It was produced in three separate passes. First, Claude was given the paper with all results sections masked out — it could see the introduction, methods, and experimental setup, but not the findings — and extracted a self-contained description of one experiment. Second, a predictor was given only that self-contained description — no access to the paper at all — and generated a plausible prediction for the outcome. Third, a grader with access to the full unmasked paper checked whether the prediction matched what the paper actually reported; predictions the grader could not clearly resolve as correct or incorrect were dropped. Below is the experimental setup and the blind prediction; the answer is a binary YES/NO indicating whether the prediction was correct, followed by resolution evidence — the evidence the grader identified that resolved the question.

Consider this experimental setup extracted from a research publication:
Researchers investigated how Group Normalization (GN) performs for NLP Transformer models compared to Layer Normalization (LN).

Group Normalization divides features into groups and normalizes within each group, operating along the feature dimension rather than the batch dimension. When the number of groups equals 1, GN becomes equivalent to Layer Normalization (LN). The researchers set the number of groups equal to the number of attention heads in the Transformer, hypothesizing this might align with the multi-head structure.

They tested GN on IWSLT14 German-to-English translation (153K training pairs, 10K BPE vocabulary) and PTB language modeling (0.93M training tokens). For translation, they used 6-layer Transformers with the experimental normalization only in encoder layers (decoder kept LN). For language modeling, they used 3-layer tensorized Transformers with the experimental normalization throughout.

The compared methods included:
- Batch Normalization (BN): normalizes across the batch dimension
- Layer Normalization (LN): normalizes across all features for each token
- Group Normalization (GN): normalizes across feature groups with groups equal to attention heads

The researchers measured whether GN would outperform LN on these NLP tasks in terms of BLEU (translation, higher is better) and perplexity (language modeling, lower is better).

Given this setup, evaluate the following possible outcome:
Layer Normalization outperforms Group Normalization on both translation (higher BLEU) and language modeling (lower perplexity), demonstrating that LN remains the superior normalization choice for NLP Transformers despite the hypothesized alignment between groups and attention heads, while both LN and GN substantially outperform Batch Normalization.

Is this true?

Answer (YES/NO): NO